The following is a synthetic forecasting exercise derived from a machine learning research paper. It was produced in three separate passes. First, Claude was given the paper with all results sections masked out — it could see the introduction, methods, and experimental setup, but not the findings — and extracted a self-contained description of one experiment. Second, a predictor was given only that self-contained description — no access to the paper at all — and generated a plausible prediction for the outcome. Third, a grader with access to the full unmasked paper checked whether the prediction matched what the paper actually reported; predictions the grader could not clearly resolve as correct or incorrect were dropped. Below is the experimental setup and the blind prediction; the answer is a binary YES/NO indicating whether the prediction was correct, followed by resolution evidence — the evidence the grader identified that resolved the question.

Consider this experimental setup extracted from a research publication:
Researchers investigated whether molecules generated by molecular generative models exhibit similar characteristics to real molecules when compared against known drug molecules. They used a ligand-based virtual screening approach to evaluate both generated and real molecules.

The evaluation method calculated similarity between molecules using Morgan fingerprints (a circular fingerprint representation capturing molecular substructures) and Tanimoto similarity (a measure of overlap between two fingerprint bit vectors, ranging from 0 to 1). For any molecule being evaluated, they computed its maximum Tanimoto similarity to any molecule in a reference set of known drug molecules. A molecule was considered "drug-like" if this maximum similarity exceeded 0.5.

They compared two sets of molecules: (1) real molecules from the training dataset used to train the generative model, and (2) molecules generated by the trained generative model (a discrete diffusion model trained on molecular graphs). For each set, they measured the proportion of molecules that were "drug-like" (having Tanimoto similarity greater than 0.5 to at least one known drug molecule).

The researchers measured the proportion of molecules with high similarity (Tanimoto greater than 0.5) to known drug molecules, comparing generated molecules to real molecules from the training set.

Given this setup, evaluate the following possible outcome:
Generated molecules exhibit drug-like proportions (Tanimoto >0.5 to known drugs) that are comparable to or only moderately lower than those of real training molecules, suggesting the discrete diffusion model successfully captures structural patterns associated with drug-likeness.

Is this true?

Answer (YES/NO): NO